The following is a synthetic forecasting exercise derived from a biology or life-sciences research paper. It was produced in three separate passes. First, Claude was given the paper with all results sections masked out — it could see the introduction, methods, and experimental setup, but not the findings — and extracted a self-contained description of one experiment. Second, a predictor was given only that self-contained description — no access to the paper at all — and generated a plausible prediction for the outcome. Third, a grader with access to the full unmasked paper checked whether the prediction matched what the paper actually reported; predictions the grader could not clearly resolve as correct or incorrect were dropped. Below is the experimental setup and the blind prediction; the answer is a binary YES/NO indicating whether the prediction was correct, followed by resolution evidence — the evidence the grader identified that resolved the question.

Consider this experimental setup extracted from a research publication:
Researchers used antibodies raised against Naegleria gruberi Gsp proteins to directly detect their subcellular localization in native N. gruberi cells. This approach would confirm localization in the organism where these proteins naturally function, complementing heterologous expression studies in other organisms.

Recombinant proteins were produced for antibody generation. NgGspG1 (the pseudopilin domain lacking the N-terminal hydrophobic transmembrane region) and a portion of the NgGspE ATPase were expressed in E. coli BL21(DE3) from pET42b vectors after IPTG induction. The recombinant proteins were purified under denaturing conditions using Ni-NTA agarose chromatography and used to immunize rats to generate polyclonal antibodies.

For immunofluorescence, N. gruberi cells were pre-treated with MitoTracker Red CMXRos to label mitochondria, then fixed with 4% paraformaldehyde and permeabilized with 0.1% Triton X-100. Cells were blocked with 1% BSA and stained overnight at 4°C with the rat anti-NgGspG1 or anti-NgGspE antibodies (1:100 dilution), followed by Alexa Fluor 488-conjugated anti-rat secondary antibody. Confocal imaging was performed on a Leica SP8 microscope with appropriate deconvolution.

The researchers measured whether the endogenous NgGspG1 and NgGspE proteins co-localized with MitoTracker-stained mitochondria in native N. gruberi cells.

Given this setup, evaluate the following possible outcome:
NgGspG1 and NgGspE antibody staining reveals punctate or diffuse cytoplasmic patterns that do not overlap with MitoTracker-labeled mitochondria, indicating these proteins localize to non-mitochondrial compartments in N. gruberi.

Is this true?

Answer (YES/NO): NO